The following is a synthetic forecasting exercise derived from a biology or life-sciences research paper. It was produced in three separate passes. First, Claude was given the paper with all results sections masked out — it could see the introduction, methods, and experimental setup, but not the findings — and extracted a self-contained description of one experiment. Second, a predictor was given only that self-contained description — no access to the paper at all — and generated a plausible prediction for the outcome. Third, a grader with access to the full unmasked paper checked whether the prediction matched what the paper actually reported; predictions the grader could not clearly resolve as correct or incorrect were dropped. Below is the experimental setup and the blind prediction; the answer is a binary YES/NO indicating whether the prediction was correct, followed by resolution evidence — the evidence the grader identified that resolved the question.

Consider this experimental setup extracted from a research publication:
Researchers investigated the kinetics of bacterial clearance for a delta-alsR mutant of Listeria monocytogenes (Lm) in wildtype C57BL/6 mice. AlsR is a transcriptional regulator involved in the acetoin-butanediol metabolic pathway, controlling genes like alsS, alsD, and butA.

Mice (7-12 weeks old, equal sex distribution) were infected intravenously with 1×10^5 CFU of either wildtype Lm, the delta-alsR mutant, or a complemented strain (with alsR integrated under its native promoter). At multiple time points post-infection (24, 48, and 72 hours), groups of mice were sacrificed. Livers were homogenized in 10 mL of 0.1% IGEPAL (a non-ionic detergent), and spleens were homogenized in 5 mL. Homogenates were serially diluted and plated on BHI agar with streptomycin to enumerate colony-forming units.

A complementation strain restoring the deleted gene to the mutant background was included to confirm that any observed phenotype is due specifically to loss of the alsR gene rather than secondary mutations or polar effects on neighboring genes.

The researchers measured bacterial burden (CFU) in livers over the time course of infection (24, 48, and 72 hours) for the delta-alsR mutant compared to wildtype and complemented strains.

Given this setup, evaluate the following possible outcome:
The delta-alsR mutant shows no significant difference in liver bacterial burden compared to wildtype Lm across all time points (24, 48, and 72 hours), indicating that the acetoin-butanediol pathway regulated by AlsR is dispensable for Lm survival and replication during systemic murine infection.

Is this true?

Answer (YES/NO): NO